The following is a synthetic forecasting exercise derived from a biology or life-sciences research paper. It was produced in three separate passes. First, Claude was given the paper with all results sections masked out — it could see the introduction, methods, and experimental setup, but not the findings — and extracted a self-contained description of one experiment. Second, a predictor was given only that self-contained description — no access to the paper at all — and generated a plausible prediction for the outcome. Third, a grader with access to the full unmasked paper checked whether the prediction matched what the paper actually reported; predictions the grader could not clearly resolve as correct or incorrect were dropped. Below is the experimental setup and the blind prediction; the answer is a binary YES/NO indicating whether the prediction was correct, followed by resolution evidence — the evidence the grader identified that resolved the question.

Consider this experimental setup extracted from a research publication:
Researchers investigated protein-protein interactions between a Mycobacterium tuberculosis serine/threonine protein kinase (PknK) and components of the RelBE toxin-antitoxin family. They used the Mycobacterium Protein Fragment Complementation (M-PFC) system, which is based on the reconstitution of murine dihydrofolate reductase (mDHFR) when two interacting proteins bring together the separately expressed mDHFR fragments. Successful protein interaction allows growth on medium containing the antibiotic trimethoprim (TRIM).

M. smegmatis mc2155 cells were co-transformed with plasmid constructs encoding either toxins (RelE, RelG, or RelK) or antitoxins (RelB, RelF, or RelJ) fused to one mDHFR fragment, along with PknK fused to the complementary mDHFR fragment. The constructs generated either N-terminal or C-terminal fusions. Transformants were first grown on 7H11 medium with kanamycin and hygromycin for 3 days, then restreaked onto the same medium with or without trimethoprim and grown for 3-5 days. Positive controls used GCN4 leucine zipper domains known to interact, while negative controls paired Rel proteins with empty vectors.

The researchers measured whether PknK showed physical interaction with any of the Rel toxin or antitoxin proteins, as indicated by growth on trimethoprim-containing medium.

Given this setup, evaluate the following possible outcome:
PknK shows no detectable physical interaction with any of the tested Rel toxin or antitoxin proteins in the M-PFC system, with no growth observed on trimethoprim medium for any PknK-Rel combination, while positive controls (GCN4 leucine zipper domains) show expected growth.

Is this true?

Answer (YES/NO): NO